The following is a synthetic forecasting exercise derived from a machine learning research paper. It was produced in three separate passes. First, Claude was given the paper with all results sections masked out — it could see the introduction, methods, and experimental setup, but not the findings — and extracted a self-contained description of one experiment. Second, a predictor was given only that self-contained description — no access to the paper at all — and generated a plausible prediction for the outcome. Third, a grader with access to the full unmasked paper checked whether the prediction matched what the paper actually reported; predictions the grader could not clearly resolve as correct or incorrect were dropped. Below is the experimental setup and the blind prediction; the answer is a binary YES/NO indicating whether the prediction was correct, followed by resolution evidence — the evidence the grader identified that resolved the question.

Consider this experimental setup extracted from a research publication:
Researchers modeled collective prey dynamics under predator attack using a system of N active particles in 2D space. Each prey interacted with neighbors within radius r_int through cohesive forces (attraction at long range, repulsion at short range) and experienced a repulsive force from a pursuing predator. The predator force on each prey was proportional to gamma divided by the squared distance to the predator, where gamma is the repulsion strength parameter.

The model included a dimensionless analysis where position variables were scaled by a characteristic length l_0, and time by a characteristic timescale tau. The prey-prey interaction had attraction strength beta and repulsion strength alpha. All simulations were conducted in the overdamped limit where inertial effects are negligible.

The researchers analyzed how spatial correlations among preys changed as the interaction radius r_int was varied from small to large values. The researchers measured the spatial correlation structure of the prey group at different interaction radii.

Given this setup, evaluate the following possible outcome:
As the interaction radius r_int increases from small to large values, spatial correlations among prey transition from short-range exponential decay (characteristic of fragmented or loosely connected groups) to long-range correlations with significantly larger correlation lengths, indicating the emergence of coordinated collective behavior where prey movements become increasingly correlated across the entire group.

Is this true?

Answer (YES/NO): NO